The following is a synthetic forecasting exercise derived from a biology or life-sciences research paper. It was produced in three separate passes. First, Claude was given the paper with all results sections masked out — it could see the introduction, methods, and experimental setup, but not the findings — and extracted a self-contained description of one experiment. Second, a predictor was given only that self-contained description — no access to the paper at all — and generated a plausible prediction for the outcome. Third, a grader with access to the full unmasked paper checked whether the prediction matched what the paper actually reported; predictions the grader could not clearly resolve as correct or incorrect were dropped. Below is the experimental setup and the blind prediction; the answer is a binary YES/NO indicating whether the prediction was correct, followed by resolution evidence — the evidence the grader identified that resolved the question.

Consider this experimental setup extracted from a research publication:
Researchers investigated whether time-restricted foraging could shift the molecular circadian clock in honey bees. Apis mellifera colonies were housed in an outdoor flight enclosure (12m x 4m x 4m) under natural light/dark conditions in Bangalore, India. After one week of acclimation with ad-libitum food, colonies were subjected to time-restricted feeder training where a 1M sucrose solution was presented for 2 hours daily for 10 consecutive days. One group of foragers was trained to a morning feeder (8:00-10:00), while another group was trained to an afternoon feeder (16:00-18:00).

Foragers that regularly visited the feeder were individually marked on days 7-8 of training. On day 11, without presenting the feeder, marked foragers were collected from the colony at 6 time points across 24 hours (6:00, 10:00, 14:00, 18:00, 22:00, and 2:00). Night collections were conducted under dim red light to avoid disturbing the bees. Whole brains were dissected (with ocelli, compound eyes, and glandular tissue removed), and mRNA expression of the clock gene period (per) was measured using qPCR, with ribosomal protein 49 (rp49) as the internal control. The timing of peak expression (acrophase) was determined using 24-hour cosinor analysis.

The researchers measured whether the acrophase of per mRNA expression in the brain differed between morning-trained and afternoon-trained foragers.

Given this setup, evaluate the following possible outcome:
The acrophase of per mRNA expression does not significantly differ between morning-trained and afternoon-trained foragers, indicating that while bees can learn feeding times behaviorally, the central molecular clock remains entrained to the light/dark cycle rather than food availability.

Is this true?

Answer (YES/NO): NO